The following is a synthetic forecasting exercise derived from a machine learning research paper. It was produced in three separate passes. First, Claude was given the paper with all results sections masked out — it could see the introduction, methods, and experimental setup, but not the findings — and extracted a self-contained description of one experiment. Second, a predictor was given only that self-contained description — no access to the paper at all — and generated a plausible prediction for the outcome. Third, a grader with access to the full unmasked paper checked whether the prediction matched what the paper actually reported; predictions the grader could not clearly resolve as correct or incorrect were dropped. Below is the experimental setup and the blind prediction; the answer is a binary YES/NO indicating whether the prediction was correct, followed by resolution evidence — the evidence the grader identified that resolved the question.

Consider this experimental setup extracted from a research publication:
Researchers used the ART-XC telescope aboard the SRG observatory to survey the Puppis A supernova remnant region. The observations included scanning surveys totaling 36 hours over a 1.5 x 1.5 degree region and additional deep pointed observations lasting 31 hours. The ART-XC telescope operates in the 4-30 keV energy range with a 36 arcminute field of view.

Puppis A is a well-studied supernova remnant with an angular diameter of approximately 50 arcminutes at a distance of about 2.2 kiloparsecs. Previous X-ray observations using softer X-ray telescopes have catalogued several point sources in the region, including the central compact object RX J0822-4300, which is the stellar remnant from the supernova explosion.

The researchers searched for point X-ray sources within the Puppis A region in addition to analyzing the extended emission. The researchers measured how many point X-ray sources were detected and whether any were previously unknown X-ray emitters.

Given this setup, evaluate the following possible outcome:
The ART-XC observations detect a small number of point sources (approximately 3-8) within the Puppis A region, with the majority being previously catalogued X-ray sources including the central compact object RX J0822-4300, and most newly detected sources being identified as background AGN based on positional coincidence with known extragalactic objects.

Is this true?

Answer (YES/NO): NO